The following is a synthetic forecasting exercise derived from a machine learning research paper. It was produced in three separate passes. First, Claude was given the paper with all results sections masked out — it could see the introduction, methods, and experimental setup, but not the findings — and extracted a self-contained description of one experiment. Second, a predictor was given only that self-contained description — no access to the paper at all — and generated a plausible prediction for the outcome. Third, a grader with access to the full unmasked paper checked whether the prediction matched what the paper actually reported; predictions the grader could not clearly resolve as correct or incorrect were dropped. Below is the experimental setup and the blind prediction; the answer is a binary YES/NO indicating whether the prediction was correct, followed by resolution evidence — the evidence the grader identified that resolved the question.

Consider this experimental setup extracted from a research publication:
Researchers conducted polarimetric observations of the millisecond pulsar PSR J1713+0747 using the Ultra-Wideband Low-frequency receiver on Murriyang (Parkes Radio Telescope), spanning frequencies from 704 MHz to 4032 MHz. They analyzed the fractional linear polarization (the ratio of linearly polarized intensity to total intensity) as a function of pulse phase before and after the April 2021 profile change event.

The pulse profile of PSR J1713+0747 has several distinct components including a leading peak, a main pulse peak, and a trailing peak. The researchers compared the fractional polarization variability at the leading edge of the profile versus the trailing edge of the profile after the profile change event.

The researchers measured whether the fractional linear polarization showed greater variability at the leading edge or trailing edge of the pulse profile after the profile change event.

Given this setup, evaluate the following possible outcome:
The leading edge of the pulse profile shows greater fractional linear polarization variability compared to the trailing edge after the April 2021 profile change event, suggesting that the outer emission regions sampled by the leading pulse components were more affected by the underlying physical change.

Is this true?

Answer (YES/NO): NO